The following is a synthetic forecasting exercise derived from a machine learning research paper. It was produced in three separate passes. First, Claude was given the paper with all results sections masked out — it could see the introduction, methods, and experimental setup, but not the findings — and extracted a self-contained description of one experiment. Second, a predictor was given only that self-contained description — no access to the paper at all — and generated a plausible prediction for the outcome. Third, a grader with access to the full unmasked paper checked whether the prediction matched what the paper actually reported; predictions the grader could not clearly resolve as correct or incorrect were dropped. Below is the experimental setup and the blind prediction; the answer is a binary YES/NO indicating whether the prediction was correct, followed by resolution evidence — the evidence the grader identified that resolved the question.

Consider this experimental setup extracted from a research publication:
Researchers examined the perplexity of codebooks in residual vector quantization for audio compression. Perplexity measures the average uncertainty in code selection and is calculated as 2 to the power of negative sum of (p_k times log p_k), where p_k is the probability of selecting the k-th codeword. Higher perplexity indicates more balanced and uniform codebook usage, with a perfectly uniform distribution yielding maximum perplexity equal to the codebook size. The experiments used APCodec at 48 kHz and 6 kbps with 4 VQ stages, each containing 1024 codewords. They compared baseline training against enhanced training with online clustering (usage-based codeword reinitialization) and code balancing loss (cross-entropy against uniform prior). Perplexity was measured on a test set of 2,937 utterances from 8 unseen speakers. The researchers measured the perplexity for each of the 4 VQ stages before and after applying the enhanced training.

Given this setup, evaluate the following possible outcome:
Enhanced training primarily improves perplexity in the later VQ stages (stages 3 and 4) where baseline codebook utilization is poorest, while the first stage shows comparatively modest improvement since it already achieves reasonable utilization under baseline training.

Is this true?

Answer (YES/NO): NO